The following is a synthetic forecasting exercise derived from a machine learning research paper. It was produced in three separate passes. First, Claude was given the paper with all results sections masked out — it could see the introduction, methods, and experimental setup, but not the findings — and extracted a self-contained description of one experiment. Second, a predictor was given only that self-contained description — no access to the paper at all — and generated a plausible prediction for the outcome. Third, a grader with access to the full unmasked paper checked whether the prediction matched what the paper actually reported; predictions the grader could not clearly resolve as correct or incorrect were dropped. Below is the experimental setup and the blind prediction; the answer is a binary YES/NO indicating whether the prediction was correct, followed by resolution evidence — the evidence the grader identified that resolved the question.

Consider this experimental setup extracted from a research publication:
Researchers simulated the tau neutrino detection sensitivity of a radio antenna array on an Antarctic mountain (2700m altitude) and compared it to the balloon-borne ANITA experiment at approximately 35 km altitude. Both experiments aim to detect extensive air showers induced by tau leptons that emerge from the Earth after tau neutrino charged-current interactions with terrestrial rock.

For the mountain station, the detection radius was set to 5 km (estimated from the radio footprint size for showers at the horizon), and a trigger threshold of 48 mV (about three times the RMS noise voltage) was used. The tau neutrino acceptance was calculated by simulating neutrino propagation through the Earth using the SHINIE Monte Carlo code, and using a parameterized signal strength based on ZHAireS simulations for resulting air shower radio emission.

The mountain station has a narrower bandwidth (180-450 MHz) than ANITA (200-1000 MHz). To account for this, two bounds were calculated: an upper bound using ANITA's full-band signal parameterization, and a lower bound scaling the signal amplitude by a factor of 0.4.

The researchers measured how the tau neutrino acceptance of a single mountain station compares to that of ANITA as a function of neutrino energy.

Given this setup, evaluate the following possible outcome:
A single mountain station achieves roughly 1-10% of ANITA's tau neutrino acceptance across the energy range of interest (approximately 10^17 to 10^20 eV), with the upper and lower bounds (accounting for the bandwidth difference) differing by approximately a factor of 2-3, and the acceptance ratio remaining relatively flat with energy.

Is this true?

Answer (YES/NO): NO